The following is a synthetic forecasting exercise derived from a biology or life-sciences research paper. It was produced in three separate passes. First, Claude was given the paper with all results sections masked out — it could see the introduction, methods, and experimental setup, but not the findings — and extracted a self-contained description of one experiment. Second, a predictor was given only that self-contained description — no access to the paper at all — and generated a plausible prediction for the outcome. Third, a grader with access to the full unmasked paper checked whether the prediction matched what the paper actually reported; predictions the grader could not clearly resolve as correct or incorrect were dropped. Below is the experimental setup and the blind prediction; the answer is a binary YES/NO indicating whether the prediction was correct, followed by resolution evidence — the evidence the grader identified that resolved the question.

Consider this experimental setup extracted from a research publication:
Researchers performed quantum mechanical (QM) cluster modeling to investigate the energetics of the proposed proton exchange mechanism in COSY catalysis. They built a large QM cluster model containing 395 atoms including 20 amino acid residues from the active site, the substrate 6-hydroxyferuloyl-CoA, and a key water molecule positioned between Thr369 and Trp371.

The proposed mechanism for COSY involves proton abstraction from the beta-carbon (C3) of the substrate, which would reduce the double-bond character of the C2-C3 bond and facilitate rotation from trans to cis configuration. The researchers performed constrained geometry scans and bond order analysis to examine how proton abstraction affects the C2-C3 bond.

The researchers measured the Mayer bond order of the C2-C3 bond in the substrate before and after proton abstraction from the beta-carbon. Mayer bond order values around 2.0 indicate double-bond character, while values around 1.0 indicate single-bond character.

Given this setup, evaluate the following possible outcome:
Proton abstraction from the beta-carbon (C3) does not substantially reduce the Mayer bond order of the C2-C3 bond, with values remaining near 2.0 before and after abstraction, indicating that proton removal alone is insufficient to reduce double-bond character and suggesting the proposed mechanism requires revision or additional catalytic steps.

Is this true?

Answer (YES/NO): NO